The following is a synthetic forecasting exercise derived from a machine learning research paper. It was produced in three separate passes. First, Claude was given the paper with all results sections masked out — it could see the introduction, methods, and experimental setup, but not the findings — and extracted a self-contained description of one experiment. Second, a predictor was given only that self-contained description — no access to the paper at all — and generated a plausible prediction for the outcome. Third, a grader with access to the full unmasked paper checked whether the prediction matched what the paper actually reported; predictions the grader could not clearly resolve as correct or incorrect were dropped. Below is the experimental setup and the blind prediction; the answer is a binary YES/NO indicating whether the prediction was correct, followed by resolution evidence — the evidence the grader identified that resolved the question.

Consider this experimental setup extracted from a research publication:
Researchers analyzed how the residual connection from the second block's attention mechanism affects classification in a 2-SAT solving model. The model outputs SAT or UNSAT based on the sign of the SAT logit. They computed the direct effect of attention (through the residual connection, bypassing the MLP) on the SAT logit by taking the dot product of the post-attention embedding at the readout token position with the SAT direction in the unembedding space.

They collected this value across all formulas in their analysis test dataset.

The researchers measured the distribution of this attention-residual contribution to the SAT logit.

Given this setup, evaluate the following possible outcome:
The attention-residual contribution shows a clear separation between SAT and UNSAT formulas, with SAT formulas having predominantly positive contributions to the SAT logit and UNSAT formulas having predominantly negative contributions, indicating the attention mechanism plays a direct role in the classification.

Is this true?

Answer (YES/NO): NO